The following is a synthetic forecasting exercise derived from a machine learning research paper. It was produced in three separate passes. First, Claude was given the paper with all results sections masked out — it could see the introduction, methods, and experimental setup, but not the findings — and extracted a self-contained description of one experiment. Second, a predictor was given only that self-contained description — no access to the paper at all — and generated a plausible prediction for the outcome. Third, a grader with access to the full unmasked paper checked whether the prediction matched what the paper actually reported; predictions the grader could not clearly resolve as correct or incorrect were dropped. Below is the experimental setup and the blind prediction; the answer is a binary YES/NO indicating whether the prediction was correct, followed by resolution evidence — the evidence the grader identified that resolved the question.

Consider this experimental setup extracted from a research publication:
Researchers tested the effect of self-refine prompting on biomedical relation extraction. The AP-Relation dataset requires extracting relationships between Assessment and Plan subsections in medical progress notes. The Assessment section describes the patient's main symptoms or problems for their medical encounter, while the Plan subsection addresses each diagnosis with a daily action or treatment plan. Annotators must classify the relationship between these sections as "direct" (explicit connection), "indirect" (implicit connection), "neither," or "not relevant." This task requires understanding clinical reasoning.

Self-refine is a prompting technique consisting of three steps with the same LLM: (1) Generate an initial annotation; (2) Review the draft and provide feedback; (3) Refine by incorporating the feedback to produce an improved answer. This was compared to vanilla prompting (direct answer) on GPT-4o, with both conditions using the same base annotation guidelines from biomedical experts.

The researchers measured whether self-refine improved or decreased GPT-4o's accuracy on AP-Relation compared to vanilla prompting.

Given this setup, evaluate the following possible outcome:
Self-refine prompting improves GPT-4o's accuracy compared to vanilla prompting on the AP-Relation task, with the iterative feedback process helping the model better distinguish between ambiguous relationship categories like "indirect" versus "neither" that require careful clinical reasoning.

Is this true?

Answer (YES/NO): YES